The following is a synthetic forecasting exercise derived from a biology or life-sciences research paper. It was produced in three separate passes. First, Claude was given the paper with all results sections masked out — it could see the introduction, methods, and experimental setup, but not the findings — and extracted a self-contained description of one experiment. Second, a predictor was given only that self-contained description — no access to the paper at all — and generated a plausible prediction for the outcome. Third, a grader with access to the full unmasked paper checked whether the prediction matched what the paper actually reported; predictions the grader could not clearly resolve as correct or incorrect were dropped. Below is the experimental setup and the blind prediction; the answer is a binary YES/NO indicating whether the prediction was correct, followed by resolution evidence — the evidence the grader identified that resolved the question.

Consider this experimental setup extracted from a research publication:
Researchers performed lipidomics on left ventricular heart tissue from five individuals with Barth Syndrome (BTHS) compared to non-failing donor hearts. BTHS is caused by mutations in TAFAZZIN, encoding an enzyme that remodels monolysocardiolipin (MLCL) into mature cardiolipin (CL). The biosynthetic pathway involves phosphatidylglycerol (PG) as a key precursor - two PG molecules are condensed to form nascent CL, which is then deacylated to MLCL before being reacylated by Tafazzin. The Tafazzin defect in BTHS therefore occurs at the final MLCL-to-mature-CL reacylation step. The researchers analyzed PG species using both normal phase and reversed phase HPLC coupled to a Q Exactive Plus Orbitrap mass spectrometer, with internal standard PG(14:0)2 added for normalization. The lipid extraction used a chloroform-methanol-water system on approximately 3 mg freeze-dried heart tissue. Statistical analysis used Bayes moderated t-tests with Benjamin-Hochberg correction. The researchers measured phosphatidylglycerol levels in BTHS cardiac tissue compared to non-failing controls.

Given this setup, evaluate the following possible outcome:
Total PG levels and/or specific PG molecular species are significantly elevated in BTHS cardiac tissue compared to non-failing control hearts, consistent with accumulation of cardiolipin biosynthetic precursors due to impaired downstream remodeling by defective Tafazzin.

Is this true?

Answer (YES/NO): NO